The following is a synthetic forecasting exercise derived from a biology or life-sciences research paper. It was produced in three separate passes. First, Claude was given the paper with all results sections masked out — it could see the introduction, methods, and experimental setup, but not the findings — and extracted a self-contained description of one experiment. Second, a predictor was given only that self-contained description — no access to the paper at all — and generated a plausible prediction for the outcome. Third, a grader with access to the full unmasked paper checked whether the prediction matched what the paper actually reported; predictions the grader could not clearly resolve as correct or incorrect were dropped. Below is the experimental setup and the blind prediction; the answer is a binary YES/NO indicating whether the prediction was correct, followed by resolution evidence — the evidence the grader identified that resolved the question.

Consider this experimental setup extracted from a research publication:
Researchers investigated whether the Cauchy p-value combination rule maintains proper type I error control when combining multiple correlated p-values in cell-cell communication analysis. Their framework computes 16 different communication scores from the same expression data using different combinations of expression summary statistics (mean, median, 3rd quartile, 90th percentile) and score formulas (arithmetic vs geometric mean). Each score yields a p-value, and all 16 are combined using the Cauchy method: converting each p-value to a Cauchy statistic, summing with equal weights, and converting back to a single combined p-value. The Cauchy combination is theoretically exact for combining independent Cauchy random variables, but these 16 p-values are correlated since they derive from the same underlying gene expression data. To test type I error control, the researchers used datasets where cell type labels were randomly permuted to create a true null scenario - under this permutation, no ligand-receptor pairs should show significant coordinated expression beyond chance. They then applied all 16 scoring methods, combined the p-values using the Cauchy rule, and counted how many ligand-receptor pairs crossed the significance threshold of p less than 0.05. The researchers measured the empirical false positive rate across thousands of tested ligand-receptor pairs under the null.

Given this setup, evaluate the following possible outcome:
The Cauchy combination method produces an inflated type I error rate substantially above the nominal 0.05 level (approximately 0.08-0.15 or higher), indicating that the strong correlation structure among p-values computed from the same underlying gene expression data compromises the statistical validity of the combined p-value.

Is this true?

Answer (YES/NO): NO